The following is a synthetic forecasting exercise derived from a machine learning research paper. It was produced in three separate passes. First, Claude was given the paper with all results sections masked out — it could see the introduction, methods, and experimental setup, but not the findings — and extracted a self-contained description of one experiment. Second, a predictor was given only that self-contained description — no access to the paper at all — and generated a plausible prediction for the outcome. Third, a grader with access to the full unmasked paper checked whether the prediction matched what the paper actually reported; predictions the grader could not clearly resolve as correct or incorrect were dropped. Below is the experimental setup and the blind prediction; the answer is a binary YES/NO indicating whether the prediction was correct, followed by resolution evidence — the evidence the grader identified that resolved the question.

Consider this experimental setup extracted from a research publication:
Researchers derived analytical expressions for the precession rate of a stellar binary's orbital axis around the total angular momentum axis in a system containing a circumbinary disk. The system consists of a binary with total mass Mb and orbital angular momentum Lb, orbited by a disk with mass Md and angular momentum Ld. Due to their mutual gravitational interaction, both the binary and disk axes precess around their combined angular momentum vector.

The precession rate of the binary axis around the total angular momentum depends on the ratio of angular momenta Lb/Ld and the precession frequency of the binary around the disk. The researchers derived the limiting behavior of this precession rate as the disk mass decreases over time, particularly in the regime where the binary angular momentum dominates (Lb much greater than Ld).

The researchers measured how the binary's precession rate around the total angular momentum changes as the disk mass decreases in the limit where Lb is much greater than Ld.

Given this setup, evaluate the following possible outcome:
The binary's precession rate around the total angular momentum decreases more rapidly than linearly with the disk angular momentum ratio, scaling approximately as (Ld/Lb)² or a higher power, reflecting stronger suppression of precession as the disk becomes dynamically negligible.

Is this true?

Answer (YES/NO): NO